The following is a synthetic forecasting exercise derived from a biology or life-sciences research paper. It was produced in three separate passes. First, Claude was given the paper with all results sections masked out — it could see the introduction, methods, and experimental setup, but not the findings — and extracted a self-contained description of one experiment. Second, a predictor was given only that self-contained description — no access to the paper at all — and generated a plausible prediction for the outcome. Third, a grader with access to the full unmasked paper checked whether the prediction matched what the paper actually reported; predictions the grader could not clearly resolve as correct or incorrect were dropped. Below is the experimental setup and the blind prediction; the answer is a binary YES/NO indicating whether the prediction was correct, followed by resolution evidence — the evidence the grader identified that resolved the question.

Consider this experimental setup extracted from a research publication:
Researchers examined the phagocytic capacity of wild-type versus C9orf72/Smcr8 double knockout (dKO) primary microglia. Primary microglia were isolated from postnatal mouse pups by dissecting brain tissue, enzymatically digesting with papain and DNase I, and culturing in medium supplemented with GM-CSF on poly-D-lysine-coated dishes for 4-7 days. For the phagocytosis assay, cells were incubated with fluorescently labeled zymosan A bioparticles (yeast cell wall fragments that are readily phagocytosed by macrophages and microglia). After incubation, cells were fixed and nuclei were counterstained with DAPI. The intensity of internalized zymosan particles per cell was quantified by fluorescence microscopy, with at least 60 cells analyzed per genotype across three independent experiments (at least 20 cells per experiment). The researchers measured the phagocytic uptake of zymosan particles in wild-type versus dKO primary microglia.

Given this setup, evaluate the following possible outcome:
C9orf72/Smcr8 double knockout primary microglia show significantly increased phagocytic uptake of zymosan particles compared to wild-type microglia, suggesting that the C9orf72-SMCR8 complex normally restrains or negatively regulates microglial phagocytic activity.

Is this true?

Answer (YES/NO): YES